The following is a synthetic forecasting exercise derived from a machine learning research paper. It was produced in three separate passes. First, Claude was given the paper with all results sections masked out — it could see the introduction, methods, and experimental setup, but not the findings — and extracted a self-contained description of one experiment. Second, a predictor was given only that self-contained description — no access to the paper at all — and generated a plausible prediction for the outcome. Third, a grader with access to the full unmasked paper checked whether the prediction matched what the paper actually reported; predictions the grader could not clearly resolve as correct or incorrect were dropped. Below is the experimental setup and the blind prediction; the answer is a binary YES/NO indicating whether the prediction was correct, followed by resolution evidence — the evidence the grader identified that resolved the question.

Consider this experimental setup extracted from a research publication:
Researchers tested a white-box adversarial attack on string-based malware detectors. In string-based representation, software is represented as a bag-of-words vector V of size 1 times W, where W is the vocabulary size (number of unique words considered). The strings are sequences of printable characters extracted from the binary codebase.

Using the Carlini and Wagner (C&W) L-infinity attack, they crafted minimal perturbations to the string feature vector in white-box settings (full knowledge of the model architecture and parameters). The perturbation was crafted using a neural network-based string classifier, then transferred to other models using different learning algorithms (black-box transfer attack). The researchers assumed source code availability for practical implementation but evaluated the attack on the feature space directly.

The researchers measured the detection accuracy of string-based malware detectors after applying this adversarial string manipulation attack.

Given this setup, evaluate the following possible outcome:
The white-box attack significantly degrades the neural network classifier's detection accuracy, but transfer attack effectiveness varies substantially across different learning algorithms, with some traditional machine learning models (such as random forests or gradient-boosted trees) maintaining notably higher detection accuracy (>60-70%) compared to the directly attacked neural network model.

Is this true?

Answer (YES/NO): NO